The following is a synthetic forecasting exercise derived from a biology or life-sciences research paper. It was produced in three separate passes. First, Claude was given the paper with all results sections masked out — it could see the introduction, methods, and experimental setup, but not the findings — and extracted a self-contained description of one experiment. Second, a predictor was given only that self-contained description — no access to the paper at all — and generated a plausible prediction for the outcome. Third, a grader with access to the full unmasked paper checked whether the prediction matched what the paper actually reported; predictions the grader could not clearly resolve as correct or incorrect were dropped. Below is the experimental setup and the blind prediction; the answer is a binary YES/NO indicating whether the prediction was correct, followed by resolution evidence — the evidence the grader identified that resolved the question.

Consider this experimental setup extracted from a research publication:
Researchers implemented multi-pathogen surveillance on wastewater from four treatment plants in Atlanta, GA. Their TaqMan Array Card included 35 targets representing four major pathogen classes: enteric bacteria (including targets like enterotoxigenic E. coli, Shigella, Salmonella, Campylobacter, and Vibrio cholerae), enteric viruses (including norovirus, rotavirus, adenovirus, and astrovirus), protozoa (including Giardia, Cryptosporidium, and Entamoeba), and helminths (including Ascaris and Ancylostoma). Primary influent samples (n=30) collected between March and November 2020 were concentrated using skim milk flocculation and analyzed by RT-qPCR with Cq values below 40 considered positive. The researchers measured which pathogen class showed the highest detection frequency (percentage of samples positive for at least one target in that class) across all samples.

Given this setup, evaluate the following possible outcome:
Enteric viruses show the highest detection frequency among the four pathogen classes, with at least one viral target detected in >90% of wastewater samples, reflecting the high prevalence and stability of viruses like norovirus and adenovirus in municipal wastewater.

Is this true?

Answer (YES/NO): NO